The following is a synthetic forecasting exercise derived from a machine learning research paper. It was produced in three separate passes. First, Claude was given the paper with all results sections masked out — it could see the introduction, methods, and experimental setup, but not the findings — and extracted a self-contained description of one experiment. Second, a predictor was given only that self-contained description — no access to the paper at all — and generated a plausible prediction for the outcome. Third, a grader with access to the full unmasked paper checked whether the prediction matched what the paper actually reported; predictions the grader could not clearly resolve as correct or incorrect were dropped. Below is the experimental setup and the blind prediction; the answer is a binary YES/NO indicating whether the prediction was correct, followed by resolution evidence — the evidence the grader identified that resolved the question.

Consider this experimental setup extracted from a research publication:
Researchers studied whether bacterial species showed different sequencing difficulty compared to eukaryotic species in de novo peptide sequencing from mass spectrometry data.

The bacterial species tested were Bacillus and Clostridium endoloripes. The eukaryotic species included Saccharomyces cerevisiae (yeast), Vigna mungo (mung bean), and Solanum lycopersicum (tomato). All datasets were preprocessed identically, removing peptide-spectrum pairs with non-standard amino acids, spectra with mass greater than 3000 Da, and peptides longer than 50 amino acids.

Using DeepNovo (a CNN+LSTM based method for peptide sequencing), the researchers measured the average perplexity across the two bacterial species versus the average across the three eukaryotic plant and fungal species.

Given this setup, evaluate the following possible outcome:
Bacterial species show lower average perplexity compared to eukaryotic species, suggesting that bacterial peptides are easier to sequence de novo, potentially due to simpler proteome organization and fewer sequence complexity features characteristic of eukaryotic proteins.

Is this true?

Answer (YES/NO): NO